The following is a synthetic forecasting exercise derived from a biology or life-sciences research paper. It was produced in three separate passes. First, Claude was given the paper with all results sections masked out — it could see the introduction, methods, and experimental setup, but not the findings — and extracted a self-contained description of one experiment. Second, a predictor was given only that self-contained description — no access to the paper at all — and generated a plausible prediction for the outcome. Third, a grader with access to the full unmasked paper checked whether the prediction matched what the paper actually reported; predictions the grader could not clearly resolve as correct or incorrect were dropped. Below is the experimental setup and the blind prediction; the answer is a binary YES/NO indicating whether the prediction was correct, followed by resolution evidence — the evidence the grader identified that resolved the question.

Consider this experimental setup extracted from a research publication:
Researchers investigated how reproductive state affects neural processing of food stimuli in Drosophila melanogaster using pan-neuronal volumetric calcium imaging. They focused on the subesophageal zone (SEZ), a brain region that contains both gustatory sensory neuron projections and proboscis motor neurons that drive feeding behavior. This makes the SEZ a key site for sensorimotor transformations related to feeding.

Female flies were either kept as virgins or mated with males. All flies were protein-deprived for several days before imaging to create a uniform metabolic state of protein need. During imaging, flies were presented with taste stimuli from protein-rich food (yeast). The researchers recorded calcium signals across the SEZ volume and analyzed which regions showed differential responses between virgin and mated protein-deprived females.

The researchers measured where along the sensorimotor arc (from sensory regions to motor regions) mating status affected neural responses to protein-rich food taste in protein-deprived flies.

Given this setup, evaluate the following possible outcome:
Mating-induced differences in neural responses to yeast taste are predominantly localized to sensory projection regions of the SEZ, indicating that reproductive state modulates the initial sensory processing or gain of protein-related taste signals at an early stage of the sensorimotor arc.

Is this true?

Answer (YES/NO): NO